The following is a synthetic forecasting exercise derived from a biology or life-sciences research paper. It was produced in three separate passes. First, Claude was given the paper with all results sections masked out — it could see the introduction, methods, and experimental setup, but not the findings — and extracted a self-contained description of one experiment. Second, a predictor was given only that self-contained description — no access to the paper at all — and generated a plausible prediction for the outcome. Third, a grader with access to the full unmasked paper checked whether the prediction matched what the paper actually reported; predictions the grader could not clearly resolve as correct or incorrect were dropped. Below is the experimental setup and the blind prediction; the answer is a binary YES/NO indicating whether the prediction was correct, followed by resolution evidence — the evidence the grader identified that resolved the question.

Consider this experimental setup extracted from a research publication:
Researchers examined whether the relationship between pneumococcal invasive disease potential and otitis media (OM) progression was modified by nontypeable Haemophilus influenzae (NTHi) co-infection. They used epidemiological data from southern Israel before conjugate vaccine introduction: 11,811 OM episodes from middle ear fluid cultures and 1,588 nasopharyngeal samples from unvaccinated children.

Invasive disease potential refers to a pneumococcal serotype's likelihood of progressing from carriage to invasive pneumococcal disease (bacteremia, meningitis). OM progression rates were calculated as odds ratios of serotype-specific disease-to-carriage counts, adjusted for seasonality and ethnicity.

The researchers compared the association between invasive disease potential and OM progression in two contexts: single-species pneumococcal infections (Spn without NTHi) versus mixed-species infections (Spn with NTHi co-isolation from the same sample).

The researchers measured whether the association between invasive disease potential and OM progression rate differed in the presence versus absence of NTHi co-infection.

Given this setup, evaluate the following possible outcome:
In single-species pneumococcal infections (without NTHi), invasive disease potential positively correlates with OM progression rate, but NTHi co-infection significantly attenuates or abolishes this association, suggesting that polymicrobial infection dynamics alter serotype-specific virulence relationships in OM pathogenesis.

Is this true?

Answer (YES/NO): YES